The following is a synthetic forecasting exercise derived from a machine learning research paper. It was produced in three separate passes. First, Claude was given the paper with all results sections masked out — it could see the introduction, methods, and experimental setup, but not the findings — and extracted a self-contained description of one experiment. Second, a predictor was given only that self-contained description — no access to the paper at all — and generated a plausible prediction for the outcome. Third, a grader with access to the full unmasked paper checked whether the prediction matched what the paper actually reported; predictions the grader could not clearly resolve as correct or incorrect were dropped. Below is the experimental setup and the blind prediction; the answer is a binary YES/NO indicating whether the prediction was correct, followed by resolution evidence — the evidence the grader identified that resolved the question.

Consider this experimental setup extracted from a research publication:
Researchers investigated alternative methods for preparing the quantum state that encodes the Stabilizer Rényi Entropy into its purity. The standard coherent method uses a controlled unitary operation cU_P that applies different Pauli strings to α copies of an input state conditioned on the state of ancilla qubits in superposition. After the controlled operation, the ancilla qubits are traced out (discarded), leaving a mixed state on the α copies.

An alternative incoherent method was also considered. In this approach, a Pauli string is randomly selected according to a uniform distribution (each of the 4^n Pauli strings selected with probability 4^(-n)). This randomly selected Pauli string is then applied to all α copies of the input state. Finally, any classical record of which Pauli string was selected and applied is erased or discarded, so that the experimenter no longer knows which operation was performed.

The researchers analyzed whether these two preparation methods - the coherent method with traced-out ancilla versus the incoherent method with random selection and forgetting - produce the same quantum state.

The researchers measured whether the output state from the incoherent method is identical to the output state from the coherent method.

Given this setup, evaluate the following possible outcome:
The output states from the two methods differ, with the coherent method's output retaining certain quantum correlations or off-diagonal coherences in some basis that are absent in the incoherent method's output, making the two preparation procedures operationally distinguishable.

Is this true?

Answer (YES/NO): NO